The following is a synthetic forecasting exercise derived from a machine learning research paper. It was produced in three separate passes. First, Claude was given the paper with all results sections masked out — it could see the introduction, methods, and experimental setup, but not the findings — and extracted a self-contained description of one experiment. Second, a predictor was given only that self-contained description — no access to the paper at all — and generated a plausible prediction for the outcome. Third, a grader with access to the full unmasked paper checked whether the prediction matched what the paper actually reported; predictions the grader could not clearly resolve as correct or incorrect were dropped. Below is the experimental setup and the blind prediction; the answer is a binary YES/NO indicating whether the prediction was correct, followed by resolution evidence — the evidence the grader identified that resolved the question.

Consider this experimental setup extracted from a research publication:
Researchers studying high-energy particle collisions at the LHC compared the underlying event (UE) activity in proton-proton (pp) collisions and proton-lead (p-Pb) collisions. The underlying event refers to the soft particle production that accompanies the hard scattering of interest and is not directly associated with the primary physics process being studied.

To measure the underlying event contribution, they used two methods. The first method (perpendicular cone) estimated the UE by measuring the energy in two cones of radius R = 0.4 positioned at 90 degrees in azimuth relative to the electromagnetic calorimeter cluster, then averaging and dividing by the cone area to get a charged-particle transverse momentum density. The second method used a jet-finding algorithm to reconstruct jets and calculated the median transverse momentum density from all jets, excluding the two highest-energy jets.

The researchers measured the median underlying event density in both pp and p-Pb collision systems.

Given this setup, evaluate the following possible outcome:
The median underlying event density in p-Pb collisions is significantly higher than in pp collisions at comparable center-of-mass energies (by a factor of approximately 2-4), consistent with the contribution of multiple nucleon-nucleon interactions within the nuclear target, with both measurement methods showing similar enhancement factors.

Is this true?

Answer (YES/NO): NO